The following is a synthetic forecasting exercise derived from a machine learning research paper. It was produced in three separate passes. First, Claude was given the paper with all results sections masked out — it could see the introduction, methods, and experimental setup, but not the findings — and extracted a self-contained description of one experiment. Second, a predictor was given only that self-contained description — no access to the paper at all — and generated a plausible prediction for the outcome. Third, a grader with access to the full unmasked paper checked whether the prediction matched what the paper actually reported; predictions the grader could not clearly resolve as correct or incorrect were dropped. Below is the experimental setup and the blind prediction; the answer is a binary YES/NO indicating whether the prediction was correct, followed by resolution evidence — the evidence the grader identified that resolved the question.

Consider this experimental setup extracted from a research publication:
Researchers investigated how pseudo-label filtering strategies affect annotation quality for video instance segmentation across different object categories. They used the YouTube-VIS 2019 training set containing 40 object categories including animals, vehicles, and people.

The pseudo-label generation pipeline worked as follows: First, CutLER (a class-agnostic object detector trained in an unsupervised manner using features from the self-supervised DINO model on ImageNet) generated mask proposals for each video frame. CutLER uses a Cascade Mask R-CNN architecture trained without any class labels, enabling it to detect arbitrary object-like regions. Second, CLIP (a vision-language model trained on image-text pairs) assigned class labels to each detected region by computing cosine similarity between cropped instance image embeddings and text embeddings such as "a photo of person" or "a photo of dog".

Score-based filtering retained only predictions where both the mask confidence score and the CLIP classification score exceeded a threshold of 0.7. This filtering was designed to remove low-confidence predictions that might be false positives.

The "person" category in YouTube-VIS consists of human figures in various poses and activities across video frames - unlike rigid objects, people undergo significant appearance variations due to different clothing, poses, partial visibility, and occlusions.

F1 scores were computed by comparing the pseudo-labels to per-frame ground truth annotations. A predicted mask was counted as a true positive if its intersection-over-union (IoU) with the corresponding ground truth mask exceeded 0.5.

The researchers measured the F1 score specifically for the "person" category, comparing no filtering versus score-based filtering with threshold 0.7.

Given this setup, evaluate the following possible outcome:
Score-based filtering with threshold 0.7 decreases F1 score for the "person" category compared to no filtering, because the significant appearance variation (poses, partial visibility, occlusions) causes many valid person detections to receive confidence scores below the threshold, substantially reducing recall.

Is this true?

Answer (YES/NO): YES